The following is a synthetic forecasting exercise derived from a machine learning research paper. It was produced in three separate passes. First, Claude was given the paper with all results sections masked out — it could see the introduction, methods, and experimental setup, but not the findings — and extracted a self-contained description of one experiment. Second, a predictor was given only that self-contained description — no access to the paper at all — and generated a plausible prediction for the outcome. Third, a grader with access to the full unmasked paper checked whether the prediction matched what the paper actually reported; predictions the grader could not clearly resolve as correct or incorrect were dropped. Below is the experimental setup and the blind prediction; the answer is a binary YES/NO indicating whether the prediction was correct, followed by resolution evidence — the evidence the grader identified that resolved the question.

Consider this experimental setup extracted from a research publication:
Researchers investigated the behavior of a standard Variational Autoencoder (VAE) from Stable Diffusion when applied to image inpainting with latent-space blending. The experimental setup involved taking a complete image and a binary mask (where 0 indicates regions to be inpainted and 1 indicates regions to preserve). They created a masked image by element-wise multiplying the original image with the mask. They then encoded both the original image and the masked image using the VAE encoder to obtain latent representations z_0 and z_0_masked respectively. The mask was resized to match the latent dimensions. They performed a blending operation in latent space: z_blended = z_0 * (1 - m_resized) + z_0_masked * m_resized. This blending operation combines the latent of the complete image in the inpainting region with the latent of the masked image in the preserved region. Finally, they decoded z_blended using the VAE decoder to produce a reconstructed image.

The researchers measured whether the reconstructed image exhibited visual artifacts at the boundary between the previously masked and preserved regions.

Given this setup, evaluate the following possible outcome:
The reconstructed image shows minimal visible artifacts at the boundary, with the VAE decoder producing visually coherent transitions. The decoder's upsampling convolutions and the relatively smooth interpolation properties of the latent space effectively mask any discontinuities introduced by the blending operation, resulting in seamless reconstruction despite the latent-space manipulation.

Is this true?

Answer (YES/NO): NO